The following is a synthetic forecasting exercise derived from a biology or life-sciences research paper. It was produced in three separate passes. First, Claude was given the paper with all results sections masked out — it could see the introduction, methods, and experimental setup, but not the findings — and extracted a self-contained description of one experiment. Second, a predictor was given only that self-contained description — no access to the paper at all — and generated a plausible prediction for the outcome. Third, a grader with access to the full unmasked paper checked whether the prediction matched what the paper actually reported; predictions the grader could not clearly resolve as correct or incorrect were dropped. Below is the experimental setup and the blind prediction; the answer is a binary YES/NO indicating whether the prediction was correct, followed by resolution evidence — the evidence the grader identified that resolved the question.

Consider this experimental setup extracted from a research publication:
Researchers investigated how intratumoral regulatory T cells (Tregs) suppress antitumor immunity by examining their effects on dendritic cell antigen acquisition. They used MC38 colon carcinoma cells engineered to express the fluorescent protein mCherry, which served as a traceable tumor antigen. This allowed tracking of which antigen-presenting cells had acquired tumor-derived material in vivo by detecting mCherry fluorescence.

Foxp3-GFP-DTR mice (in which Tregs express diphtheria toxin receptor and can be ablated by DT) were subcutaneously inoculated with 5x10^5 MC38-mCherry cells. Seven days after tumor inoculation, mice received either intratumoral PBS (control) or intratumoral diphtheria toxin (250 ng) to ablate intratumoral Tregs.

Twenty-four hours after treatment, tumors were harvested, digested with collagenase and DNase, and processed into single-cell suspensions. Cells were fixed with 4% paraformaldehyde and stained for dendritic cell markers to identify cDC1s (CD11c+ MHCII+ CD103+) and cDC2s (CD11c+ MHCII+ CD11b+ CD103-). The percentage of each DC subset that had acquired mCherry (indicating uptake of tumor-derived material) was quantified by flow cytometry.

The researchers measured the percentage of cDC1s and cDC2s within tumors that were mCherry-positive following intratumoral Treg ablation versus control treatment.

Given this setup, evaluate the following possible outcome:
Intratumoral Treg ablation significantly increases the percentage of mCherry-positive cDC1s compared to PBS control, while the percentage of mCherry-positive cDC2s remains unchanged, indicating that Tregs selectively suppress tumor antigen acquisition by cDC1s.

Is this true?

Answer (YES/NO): NO